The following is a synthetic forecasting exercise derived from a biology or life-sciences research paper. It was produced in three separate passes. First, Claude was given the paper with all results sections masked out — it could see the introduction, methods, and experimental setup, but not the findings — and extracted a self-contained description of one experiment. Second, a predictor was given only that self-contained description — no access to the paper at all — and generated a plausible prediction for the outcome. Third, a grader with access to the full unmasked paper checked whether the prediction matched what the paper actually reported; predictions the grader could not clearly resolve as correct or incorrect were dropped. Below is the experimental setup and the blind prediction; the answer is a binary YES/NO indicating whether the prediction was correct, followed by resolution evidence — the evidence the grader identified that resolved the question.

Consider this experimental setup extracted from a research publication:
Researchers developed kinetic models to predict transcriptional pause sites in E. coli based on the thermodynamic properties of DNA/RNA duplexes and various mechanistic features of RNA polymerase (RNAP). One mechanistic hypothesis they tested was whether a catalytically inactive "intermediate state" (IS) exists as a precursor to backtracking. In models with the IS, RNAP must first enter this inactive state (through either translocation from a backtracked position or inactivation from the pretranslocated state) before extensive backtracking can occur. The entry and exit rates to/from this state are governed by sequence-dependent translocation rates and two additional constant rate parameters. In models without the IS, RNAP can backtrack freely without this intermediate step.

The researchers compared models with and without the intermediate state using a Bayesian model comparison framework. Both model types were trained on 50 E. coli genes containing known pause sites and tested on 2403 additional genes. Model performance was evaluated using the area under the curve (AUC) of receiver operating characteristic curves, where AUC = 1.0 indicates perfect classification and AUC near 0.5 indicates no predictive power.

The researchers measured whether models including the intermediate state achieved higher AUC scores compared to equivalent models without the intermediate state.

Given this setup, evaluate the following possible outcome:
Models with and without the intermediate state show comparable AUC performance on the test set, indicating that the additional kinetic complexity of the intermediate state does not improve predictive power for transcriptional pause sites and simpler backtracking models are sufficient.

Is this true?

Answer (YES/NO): NO